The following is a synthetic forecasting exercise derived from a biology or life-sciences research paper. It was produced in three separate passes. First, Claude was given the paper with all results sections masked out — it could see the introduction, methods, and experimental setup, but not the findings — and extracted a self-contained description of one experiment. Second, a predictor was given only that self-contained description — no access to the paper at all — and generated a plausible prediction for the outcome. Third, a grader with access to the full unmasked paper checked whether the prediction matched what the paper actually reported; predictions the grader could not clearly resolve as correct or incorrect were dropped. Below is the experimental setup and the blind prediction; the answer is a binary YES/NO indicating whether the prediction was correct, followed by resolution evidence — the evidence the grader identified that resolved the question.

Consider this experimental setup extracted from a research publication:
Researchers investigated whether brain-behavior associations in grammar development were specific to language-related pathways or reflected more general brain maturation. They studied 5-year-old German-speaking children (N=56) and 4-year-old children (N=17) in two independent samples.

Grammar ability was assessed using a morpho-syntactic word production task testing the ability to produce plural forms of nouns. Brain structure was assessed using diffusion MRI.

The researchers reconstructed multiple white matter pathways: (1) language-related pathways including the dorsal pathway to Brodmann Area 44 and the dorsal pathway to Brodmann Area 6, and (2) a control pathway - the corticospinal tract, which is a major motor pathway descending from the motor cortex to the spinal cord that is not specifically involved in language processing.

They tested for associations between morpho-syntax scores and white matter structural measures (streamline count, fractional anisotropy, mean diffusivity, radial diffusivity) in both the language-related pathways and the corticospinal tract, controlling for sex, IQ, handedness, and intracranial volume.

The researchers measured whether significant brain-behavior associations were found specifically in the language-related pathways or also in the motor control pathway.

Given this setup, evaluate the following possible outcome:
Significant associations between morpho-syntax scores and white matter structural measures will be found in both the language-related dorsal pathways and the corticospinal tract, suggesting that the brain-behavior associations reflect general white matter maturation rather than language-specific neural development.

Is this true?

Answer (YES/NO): NO